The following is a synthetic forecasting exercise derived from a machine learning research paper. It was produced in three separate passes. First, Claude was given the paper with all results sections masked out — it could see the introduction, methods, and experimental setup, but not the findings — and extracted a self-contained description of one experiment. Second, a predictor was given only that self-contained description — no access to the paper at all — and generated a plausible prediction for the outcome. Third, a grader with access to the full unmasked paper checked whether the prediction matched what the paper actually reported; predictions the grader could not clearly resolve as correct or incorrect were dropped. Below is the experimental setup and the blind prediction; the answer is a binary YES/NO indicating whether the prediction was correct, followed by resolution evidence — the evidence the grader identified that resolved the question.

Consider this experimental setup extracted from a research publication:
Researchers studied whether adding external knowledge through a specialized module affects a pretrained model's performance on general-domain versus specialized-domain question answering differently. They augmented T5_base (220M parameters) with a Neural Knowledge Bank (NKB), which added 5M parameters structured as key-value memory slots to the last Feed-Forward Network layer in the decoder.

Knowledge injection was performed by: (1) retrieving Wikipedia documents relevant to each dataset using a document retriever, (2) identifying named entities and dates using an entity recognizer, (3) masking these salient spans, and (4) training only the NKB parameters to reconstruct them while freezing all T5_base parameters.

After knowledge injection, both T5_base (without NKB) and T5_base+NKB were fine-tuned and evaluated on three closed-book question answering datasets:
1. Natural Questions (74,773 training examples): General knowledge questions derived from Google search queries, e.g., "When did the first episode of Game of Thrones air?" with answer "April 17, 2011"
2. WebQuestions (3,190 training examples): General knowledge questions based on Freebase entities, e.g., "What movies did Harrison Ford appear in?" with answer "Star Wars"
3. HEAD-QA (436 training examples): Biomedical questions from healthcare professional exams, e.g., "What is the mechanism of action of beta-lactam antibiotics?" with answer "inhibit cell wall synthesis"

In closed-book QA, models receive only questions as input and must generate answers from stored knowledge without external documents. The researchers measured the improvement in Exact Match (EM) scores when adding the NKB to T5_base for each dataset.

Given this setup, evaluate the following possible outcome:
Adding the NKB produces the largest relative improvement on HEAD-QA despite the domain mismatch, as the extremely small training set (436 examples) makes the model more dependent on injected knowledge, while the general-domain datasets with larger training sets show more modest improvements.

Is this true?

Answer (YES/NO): YES